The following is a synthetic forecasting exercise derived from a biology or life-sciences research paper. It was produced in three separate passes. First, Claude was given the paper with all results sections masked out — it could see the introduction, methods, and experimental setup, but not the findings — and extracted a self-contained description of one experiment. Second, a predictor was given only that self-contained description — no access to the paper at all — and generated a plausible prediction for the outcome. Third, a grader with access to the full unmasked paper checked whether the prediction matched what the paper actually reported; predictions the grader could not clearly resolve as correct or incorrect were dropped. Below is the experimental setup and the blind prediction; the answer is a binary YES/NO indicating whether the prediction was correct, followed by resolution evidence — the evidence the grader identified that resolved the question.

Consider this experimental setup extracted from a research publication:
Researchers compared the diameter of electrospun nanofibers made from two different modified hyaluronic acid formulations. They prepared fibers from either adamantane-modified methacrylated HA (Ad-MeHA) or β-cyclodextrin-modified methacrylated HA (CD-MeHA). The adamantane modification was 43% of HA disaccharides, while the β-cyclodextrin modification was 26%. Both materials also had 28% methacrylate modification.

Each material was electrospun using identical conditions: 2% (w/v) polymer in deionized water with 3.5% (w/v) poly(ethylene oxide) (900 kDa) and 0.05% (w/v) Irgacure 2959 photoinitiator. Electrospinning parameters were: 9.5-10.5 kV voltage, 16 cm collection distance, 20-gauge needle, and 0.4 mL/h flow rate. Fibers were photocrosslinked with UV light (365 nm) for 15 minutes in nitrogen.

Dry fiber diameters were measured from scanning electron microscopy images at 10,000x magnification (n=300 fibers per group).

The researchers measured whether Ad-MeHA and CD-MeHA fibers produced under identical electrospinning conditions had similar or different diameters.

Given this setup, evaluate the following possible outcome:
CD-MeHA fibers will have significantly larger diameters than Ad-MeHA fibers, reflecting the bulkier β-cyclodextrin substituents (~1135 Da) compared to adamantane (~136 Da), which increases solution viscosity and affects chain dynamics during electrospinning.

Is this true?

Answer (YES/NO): NO